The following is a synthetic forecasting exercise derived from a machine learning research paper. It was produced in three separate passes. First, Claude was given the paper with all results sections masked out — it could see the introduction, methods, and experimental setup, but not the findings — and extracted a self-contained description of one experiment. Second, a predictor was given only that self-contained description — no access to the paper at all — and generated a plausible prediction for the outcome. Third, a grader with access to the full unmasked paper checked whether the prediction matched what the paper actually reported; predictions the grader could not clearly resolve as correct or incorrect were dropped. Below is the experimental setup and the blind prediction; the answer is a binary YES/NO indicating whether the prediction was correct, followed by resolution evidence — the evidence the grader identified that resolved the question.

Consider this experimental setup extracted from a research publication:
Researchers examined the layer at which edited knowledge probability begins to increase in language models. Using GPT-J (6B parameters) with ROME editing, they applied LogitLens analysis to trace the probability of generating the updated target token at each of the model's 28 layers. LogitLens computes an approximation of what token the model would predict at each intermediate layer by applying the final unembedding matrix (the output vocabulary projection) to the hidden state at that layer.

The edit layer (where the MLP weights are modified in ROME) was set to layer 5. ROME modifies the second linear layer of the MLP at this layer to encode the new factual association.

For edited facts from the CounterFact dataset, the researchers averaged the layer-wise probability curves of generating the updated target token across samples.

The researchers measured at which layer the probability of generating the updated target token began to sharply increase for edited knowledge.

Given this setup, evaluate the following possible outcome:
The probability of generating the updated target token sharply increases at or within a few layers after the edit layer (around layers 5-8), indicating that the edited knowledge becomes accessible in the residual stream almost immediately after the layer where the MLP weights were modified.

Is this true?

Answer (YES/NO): NO